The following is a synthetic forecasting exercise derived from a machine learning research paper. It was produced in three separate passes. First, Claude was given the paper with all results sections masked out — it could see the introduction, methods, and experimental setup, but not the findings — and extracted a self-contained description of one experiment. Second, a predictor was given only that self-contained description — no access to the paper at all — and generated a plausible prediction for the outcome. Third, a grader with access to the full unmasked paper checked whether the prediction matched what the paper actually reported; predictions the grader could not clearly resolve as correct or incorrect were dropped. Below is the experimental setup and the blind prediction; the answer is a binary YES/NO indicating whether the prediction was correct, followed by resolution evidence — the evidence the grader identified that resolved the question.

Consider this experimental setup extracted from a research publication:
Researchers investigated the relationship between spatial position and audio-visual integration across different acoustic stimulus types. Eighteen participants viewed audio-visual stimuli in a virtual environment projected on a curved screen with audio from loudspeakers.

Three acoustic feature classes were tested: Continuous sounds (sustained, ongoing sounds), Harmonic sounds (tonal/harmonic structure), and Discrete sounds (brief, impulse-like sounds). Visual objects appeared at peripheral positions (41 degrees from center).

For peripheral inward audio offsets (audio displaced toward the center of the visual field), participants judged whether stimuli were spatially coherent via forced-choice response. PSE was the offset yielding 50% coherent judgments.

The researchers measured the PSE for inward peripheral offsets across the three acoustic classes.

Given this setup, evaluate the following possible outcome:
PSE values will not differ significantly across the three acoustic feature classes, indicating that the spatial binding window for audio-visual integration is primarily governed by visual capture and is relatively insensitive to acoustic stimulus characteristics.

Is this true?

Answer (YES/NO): NO